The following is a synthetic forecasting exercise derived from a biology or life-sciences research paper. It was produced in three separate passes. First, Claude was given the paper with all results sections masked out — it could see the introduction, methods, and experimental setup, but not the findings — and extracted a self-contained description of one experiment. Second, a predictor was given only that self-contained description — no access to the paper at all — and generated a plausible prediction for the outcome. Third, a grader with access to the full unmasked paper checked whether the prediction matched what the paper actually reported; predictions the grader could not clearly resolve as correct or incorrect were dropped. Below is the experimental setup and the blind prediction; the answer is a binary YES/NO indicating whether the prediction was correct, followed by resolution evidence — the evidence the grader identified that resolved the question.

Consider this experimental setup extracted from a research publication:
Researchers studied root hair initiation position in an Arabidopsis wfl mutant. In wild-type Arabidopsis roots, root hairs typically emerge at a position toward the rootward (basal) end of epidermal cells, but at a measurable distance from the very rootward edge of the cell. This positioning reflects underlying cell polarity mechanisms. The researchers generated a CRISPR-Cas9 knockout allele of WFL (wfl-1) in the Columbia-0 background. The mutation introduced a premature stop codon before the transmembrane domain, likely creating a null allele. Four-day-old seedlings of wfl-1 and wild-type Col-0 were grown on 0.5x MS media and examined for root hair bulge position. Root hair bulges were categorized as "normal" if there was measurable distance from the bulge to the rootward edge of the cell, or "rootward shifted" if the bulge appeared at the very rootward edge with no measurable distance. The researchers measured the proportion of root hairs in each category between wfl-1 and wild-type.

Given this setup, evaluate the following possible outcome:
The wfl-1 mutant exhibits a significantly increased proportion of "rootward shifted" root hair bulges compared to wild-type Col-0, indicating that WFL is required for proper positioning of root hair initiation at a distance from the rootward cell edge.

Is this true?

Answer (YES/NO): NO